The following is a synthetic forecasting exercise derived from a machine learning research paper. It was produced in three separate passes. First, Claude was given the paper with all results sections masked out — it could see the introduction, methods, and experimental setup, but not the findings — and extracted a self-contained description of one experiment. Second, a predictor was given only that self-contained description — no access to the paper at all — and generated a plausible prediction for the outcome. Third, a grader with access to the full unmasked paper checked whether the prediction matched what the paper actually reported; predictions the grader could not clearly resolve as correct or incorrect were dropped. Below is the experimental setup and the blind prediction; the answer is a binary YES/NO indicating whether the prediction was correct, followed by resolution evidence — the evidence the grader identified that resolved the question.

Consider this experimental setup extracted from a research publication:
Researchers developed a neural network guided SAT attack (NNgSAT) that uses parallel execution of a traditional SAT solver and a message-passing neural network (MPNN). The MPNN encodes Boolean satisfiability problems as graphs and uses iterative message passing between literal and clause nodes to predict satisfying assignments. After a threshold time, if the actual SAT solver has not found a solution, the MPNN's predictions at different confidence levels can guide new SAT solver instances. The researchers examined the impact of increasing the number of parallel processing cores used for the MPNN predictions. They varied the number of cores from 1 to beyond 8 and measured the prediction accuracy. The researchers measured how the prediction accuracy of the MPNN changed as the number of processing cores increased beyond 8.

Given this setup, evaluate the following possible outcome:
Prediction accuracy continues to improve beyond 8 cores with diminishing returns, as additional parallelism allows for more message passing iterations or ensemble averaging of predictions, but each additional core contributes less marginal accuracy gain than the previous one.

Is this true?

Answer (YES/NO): NO